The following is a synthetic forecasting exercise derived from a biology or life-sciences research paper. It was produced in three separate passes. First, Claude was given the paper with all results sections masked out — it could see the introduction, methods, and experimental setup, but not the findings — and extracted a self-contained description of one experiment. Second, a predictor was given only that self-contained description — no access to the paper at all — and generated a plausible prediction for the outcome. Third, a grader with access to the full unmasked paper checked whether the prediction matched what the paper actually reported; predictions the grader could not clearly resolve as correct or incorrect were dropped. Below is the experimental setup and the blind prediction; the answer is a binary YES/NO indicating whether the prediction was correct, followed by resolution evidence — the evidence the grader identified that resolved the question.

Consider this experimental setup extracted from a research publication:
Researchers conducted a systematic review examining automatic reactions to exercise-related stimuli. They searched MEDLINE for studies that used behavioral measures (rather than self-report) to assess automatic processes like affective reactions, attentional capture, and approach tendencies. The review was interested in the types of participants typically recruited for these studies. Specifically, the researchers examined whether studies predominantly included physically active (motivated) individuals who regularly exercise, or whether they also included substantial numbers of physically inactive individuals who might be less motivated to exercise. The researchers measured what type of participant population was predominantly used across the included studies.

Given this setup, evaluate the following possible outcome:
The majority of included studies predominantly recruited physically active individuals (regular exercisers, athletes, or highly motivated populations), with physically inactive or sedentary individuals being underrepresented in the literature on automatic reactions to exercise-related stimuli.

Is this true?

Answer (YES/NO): YES